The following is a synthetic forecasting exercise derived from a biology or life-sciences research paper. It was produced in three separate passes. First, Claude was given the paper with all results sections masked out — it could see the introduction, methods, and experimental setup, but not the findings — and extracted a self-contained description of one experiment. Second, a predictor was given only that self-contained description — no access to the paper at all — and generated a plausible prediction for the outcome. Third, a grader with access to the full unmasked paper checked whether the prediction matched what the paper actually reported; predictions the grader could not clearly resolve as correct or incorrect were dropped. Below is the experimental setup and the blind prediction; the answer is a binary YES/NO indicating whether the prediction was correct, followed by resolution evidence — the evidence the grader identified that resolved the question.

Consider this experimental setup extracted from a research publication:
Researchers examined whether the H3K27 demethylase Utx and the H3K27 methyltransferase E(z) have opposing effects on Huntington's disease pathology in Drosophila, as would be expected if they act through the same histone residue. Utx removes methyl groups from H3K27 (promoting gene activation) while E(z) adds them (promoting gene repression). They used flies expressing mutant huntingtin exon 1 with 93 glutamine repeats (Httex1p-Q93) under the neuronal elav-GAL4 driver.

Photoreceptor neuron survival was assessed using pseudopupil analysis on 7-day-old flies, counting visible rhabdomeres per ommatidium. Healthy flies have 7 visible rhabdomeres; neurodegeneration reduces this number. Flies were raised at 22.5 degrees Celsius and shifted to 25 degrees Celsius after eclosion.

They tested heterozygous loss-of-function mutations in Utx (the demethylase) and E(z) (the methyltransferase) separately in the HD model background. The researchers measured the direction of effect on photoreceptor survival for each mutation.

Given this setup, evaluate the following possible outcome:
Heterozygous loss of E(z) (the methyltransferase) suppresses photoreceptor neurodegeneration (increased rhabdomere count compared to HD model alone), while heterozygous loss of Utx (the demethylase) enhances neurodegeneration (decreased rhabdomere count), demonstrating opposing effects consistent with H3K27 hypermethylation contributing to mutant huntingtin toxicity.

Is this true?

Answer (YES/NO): NO